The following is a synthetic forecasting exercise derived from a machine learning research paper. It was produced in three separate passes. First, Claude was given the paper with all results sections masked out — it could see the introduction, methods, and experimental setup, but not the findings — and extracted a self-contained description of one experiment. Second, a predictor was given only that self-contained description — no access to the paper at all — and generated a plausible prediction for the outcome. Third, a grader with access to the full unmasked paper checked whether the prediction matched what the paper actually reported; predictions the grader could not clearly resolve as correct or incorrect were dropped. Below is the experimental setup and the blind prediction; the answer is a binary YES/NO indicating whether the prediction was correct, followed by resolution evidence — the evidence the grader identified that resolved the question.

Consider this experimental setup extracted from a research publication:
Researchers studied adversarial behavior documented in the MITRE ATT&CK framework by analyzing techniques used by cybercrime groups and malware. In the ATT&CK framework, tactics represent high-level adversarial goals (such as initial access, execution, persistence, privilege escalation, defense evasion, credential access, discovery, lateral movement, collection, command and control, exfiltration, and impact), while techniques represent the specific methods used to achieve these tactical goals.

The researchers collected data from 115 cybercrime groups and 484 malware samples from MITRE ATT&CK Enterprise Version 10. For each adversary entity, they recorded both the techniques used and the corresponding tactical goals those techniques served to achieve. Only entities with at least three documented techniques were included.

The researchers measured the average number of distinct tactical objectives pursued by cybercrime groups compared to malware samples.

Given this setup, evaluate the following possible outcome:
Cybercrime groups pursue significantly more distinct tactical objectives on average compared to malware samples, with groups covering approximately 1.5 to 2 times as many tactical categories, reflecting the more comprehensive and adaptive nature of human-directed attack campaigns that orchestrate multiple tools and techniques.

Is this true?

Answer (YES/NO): NO